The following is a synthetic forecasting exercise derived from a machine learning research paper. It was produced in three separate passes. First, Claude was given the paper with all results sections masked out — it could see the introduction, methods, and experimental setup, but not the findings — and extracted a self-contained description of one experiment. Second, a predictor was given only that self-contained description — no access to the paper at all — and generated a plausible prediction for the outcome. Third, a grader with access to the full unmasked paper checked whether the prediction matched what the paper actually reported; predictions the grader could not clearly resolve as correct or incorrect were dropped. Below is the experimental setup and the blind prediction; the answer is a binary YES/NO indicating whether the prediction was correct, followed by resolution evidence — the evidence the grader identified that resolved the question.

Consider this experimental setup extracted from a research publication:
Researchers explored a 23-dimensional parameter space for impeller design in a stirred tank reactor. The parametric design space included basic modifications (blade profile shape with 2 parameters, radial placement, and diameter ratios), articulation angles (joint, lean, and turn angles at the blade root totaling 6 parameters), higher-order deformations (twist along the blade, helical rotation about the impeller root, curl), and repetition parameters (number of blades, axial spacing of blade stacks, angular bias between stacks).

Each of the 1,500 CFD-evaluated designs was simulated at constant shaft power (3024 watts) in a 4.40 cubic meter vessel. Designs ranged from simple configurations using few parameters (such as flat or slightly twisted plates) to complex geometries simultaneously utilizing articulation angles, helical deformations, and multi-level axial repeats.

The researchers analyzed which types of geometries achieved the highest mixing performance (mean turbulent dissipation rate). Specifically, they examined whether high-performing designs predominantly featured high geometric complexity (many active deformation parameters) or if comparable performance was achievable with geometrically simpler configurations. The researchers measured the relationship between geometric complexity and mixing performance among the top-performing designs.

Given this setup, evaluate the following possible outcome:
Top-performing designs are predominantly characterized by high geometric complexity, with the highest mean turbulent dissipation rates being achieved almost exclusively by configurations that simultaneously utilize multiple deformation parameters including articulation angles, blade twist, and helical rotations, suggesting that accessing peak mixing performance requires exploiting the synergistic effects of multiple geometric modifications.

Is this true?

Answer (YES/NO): NO